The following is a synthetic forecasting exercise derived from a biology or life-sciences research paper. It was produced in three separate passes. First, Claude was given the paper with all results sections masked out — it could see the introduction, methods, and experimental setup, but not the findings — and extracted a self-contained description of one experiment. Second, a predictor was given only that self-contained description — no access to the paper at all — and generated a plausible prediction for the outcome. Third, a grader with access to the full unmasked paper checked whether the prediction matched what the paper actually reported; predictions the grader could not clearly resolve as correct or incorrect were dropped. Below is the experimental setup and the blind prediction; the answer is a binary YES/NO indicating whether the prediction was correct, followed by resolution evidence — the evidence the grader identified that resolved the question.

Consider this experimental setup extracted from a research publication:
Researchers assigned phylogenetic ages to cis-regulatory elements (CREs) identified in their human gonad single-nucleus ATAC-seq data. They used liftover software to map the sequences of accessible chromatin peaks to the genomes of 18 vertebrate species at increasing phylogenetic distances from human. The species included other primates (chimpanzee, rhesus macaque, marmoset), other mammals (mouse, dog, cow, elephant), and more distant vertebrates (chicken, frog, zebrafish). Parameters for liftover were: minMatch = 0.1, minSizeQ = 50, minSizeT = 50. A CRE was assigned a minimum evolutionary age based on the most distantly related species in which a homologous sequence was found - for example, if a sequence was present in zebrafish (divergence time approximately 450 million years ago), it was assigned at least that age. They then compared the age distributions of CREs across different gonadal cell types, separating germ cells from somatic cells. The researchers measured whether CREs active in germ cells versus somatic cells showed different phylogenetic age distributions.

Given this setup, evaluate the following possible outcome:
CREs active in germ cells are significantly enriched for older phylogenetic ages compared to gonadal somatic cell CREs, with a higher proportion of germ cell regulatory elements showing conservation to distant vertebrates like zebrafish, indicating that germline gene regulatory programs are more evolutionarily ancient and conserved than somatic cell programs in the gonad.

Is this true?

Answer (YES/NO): NO